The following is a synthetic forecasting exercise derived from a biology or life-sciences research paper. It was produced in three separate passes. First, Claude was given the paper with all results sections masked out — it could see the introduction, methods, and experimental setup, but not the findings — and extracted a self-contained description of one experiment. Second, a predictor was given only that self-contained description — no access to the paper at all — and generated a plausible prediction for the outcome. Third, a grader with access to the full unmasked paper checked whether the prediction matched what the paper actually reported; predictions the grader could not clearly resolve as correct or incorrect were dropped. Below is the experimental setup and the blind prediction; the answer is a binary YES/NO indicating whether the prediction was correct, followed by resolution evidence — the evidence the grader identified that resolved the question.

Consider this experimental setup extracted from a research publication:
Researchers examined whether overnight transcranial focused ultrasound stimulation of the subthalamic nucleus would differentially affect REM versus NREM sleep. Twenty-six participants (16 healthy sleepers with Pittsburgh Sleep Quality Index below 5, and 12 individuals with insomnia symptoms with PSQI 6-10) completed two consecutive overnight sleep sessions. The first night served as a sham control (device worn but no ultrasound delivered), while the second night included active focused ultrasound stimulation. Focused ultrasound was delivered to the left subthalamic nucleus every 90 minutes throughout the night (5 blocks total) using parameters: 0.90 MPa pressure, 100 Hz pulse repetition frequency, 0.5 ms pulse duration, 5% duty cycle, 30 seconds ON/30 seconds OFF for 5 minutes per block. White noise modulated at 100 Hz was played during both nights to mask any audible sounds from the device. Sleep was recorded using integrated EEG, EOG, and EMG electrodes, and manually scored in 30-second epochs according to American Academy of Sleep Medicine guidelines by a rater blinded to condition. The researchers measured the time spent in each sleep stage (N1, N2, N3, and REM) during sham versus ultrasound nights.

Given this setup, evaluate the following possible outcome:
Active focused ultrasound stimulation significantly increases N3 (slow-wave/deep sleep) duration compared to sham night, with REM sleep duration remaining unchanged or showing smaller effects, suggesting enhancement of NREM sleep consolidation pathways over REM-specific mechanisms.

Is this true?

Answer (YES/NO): NO